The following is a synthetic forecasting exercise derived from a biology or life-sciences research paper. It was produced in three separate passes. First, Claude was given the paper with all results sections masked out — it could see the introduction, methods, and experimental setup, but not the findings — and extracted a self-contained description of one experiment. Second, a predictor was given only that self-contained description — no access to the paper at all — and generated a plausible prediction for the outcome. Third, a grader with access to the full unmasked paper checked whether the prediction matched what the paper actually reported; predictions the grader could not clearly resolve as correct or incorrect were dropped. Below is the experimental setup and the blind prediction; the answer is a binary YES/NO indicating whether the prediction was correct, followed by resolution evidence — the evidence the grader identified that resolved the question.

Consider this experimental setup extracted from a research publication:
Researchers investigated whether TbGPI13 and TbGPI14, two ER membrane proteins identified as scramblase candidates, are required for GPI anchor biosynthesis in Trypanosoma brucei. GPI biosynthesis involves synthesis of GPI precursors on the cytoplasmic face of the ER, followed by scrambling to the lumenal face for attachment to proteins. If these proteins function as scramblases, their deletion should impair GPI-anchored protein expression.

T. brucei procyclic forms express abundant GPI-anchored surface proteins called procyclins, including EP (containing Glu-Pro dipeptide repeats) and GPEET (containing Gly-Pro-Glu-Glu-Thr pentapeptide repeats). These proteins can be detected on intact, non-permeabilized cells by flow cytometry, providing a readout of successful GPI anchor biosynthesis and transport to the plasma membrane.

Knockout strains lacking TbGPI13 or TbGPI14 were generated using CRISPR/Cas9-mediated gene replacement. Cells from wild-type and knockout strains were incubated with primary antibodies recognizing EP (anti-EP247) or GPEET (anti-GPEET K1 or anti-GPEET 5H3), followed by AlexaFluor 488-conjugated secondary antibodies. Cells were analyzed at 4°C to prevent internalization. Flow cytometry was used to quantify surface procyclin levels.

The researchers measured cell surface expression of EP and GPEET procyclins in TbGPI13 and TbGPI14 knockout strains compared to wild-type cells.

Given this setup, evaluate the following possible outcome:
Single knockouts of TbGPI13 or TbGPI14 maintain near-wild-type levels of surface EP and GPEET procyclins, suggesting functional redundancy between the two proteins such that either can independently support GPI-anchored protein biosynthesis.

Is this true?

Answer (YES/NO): NO